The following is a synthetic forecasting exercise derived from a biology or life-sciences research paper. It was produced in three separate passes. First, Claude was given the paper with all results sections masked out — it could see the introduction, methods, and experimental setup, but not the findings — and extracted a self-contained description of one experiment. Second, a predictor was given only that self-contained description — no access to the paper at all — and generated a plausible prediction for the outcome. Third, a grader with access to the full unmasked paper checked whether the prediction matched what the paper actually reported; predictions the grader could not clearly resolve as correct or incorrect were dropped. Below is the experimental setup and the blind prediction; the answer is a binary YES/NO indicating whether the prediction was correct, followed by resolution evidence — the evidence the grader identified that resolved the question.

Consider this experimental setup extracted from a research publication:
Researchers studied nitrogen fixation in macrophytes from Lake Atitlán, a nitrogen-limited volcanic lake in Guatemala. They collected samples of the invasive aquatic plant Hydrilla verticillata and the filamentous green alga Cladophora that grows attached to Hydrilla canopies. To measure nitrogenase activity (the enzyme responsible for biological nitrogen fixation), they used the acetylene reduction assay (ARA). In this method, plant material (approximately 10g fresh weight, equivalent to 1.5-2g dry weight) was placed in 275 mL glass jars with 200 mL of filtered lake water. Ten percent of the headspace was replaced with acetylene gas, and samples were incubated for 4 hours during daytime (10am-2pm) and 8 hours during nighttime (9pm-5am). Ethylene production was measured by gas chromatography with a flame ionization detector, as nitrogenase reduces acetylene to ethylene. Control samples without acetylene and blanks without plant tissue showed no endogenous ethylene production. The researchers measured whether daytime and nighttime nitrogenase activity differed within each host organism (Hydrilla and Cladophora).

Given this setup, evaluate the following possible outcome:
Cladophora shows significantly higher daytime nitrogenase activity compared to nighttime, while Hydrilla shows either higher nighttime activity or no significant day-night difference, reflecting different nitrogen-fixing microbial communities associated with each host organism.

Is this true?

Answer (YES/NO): NO